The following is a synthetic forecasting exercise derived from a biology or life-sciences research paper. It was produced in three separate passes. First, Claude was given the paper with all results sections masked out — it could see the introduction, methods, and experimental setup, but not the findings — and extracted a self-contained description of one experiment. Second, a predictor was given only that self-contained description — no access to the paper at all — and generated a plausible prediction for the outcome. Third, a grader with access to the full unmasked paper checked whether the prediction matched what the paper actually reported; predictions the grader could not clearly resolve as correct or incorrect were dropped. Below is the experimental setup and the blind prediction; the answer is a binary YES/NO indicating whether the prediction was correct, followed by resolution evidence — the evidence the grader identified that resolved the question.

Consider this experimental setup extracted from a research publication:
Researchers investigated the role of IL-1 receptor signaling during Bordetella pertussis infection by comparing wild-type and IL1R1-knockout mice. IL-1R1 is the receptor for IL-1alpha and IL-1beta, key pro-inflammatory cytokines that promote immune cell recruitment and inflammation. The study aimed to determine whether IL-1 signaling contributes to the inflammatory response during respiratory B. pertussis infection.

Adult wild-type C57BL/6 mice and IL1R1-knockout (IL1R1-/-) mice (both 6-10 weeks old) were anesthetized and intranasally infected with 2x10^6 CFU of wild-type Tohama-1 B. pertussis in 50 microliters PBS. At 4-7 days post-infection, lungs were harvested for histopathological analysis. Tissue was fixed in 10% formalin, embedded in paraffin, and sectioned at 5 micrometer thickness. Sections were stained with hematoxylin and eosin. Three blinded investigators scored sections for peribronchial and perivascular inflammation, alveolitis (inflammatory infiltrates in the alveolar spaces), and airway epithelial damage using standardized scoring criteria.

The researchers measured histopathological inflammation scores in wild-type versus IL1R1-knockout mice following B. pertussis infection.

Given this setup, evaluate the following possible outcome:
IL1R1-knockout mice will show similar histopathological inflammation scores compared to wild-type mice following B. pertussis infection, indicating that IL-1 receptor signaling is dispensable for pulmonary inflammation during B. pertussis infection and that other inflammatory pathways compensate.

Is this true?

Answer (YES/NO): NO